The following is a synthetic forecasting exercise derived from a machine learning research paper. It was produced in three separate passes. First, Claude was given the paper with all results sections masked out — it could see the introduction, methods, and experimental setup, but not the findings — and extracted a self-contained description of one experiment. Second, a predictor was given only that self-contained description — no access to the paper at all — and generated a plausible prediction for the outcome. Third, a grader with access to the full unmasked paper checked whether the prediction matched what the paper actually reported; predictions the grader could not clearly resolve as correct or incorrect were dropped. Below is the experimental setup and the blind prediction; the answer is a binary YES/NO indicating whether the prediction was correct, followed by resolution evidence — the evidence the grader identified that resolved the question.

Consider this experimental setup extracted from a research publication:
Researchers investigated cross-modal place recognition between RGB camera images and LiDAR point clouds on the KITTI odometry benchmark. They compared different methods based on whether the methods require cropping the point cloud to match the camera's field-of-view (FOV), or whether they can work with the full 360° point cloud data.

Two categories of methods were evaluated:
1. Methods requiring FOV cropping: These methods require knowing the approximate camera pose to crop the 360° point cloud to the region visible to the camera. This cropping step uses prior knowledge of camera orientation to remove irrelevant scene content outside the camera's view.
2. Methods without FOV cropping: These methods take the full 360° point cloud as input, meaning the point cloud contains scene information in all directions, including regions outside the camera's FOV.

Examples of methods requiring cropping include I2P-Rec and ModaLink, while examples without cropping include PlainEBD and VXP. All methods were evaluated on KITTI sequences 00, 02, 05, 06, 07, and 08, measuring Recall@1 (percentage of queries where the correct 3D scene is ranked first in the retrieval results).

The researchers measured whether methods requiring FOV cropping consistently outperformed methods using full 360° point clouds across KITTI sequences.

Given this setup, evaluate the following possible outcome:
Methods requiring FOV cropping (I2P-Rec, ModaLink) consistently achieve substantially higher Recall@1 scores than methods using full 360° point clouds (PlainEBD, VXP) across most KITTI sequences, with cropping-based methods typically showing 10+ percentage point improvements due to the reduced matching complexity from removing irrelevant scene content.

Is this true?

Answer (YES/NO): YES